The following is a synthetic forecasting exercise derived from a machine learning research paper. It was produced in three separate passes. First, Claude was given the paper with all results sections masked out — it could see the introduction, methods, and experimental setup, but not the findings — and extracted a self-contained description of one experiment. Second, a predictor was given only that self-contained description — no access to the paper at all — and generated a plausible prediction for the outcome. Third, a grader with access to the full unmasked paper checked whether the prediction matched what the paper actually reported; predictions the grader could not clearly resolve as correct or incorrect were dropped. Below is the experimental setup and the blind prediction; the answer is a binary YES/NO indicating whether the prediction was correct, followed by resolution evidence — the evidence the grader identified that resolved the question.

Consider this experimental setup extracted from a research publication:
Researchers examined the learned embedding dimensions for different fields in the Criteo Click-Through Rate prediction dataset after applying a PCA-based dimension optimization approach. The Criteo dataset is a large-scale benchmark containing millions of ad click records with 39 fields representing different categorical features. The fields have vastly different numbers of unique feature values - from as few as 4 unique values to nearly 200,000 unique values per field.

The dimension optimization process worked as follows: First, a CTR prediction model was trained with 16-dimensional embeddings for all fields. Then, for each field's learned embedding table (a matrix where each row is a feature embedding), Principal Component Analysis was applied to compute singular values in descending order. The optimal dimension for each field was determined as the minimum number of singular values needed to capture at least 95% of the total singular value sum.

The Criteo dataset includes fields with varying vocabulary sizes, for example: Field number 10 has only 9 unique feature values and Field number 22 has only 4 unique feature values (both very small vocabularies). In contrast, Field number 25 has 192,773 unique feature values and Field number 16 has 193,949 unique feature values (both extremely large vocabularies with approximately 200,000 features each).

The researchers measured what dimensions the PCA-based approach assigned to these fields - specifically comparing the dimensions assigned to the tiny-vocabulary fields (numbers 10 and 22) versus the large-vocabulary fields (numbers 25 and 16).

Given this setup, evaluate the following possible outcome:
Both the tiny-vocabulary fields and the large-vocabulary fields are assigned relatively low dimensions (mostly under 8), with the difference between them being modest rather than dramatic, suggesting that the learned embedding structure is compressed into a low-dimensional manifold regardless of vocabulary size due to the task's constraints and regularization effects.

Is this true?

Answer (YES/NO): YES